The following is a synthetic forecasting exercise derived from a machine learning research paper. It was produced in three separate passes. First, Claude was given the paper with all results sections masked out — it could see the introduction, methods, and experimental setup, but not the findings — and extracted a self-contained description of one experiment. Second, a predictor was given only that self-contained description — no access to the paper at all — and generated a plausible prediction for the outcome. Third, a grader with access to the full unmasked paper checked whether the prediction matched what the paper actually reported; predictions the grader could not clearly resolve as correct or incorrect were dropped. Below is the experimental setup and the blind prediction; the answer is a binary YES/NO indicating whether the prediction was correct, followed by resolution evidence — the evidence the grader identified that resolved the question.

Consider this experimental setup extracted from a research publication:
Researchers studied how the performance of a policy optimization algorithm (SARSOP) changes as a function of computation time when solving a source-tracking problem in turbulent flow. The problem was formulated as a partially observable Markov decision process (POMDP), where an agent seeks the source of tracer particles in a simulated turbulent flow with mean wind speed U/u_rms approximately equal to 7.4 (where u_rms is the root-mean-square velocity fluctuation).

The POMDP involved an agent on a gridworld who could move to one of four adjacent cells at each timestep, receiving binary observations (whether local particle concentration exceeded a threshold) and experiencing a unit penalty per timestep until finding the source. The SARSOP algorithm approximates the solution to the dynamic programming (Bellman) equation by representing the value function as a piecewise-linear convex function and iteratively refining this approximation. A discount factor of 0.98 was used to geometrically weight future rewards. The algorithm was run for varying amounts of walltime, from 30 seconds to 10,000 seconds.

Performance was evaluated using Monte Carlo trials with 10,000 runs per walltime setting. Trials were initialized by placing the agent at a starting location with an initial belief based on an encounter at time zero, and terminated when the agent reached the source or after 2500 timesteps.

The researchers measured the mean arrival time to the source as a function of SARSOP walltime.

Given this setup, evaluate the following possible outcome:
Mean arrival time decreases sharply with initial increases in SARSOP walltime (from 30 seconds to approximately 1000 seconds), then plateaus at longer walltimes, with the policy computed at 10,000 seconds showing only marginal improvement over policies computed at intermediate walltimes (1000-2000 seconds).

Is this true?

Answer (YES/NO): NO